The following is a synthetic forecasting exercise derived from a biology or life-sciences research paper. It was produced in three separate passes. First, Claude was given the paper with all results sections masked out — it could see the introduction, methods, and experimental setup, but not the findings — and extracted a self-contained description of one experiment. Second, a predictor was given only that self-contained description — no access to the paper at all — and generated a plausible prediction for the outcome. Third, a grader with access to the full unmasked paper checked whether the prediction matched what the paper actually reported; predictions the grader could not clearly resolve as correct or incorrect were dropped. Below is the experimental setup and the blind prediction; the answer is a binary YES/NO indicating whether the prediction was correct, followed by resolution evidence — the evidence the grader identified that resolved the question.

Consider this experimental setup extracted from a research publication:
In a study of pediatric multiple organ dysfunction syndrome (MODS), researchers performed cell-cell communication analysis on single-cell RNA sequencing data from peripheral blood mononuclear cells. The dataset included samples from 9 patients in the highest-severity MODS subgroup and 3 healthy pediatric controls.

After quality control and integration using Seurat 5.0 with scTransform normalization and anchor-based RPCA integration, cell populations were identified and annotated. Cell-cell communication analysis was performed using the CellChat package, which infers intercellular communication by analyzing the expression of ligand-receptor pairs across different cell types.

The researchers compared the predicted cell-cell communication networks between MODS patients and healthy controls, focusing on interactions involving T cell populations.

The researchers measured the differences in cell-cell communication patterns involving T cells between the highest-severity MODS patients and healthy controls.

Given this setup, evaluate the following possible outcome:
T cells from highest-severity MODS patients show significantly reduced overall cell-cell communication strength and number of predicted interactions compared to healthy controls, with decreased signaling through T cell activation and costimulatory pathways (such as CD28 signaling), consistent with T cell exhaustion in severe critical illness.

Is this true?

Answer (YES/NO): NO